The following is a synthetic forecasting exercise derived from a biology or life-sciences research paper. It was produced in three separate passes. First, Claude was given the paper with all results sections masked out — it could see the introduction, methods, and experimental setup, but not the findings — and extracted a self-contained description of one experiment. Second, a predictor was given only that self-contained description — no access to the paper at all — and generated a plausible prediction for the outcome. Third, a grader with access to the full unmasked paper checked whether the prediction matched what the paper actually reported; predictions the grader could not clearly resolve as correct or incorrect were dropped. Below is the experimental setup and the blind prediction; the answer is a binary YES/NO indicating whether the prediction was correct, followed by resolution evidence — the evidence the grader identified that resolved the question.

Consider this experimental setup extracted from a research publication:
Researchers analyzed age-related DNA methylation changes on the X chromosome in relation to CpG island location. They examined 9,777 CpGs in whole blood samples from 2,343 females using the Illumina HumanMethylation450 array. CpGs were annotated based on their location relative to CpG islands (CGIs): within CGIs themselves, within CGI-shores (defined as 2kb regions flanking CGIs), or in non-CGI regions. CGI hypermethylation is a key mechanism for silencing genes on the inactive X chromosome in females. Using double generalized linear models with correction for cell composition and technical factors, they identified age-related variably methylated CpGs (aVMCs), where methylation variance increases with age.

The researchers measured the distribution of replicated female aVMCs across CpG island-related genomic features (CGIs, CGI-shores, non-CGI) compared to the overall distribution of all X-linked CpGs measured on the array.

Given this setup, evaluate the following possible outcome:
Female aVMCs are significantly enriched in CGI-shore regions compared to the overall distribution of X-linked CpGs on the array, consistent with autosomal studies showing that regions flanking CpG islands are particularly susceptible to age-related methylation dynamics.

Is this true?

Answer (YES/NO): NO